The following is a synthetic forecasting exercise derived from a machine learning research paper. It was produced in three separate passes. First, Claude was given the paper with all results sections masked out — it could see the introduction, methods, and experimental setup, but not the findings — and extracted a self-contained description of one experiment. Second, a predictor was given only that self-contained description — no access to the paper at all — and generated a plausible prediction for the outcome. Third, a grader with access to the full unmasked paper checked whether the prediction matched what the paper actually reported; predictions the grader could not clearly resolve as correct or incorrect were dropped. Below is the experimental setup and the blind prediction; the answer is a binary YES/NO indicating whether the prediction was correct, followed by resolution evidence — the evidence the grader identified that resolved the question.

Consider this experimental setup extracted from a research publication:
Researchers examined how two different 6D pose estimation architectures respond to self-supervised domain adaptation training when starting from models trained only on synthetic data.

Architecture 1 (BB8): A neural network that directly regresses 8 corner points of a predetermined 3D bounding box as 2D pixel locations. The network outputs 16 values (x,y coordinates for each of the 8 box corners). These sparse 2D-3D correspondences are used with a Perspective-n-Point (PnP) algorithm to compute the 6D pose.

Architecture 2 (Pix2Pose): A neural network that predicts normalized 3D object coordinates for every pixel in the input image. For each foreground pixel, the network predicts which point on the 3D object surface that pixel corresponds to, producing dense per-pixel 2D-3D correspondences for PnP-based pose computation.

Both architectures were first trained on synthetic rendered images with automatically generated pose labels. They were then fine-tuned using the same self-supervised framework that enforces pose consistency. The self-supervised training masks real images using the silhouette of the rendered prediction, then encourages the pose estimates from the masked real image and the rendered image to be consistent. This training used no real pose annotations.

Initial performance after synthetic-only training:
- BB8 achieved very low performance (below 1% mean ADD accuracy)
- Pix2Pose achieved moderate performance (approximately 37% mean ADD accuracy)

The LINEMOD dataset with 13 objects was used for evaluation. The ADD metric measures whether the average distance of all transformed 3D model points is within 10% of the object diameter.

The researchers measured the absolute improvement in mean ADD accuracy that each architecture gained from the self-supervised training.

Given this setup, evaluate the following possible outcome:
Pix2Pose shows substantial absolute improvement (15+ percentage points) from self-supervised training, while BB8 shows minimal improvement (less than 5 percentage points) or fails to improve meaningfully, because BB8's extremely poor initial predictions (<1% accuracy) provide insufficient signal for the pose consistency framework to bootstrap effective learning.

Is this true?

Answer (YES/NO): NO